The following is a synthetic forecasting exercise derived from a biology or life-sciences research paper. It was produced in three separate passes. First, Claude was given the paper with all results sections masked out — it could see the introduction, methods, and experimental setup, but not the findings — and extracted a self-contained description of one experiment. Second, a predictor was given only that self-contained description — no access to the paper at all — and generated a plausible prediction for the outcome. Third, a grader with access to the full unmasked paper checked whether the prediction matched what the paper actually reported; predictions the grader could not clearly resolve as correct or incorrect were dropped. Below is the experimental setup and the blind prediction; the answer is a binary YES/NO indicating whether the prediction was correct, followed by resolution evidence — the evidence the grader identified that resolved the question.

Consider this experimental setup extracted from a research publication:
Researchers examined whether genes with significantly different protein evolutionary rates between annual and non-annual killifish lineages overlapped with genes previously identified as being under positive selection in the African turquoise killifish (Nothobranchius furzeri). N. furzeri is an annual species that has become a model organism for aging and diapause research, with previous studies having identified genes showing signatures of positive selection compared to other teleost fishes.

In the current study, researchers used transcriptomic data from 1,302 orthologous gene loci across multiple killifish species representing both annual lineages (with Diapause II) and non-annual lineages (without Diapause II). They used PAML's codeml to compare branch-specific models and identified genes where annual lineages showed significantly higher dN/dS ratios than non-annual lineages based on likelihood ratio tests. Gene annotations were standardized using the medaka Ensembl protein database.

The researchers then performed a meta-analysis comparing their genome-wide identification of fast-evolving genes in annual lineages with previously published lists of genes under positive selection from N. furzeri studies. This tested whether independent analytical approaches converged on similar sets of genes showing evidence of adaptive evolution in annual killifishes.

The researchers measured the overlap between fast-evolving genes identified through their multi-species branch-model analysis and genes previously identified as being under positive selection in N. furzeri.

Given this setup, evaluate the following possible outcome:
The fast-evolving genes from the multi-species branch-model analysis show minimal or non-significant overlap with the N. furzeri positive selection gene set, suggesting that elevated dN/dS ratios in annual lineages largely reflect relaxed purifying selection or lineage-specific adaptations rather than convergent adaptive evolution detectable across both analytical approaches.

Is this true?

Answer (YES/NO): NO